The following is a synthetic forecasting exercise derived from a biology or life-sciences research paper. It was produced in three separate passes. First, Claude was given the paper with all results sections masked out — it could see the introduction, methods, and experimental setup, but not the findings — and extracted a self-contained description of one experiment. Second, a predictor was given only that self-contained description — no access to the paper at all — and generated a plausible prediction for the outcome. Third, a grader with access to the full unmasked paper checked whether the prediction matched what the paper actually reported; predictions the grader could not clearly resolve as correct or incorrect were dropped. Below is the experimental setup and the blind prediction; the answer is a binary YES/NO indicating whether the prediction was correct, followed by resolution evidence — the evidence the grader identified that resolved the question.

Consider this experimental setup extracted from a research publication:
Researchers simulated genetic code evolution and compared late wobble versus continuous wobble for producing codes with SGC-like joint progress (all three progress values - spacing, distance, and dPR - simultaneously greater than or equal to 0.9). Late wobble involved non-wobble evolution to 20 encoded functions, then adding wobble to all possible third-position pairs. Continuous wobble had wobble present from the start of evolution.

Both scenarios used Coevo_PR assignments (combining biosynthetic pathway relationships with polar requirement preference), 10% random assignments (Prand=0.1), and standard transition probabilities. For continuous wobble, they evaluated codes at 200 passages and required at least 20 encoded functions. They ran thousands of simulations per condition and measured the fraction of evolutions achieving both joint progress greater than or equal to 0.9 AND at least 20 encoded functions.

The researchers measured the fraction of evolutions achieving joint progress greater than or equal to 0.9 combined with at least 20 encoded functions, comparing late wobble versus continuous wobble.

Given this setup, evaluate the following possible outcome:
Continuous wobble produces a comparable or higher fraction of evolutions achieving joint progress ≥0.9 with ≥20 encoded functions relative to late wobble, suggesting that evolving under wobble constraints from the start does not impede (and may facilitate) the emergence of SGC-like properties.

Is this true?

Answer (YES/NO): NO